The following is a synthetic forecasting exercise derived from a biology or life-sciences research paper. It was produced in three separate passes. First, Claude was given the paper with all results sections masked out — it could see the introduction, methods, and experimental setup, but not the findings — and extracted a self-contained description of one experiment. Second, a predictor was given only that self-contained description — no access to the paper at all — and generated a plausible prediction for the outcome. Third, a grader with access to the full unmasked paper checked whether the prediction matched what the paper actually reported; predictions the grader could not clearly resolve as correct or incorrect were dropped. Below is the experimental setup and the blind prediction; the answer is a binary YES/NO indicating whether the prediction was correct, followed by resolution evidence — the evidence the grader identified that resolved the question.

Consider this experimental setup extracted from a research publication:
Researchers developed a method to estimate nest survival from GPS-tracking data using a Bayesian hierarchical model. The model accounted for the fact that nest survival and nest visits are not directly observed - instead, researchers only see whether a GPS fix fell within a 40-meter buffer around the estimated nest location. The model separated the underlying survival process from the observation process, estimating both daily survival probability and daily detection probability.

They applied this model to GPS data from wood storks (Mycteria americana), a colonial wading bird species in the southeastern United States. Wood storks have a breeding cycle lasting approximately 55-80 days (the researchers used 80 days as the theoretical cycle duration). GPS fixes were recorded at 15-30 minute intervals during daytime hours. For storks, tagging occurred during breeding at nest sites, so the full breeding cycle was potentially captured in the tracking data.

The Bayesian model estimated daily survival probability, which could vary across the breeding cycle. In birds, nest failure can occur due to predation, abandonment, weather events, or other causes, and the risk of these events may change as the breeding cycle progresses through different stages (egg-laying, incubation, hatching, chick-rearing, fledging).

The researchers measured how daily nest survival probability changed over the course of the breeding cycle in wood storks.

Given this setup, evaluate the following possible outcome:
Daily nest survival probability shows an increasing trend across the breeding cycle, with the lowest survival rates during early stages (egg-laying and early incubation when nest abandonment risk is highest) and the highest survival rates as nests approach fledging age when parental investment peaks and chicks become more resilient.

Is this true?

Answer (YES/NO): NO